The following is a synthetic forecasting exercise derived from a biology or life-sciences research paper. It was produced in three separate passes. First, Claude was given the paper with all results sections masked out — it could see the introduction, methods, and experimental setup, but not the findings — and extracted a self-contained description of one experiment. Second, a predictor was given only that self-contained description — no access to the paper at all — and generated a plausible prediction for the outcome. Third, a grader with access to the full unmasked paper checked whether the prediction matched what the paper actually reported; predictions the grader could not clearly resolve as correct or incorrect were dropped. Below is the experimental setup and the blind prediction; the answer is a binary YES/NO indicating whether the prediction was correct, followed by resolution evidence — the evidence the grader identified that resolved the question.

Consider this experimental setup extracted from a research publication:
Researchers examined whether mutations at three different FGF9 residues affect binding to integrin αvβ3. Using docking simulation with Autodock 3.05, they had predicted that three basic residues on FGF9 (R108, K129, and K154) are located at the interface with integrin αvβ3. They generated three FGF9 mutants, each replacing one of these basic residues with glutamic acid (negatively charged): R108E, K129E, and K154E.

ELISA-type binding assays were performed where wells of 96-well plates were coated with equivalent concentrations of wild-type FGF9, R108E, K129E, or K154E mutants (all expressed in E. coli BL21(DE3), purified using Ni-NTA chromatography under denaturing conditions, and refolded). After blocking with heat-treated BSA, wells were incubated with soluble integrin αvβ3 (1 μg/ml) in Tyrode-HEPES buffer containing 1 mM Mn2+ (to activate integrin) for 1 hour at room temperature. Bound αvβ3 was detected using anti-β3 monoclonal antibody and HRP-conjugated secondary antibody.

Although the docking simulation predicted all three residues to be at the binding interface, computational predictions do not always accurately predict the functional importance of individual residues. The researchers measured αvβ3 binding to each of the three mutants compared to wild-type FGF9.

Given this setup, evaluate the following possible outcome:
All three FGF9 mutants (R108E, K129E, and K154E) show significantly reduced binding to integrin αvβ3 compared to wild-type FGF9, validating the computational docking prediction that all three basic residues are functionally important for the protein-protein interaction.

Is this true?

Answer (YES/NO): NO